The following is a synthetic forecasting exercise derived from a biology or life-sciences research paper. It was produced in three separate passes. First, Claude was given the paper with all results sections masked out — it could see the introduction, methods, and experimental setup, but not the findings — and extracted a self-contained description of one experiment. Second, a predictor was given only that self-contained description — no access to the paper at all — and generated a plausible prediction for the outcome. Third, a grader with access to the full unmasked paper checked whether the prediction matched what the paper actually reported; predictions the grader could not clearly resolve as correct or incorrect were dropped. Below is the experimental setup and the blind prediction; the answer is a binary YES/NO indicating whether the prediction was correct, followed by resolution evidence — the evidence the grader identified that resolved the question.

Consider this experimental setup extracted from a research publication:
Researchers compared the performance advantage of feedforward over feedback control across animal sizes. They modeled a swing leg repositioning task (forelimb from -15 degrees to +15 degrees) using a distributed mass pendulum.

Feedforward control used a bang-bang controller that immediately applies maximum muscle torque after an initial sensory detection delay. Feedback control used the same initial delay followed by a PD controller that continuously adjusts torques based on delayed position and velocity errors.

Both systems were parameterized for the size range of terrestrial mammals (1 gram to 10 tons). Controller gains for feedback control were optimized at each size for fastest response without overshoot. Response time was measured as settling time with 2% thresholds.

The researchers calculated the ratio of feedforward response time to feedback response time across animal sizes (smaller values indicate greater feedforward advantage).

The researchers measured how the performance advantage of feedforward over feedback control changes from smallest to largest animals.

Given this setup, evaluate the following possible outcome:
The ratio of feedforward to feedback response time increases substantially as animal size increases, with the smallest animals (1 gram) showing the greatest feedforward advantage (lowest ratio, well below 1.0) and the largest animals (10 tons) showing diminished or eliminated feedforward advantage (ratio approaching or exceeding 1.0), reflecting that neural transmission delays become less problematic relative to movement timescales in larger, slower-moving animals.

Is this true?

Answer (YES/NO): NO